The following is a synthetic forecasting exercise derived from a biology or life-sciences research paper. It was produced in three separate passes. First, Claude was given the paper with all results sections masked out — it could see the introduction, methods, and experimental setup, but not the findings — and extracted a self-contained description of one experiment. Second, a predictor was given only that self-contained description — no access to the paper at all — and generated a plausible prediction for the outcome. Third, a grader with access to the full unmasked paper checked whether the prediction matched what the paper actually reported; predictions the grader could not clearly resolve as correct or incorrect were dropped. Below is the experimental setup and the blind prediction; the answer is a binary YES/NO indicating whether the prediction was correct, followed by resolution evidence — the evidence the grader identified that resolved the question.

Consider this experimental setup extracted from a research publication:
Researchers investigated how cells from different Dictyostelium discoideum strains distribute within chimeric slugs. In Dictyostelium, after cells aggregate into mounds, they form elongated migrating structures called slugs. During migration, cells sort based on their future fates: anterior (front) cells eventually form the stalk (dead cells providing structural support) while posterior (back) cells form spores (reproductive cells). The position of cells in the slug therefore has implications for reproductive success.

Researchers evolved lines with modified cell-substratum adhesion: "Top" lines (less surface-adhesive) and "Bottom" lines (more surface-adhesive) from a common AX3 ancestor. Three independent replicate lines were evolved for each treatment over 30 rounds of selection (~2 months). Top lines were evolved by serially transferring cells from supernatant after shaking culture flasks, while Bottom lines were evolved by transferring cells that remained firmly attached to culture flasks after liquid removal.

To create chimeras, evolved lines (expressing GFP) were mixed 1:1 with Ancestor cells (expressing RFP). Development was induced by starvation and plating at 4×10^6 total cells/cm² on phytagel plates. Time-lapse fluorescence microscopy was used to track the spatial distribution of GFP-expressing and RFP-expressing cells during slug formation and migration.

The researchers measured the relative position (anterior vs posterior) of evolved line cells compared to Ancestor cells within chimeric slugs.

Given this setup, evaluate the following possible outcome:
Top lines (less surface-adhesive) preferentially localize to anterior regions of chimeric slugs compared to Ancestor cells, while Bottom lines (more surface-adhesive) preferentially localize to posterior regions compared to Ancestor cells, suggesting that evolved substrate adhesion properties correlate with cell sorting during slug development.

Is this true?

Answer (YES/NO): NO